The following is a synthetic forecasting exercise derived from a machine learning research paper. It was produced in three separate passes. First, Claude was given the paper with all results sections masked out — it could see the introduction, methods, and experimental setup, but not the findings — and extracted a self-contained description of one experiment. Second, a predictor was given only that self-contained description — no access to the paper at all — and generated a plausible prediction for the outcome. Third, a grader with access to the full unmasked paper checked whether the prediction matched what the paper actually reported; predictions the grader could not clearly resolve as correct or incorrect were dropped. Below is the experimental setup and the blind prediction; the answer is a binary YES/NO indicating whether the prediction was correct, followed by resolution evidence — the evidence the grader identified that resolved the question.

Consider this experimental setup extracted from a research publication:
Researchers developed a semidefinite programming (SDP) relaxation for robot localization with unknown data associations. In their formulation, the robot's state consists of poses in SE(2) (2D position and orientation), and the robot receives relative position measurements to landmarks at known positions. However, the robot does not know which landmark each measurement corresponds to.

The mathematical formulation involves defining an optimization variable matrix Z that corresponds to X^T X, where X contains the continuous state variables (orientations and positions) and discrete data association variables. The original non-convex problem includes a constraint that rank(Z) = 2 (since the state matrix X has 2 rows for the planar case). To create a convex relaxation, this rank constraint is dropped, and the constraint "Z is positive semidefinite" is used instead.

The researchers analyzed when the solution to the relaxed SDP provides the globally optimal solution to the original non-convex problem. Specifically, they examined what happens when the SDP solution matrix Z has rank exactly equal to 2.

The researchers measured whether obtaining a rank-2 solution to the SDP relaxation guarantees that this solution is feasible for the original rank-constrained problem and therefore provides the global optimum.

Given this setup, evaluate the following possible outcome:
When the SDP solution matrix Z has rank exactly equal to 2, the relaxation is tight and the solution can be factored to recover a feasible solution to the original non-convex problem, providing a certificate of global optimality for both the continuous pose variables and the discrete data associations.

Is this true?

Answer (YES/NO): NO